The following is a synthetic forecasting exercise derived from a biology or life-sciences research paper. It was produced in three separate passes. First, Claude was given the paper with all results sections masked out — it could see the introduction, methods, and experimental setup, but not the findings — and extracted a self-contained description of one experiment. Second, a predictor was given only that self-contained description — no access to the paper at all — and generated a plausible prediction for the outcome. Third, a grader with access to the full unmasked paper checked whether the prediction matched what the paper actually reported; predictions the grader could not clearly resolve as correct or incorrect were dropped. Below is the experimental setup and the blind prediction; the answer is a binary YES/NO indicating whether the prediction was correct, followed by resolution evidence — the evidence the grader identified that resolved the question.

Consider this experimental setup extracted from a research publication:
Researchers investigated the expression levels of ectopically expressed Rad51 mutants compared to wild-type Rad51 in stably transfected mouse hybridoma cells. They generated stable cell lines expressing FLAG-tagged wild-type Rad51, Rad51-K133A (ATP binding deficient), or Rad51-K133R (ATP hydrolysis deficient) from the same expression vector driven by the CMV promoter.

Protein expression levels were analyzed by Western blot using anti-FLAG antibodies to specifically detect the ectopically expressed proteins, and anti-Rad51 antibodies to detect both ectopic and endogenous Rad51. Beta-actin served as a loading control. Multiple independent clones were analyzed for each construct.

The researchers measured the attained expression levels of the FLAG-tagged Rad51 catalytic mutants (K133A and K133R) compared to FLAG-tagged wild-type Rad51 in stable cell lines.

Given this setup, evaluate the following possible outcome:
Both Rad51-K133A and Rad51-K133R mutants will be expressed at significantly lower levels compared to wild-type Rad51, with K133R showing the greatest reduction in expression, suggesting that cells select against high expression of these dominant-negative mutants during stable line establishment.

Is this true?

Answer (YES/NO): NO